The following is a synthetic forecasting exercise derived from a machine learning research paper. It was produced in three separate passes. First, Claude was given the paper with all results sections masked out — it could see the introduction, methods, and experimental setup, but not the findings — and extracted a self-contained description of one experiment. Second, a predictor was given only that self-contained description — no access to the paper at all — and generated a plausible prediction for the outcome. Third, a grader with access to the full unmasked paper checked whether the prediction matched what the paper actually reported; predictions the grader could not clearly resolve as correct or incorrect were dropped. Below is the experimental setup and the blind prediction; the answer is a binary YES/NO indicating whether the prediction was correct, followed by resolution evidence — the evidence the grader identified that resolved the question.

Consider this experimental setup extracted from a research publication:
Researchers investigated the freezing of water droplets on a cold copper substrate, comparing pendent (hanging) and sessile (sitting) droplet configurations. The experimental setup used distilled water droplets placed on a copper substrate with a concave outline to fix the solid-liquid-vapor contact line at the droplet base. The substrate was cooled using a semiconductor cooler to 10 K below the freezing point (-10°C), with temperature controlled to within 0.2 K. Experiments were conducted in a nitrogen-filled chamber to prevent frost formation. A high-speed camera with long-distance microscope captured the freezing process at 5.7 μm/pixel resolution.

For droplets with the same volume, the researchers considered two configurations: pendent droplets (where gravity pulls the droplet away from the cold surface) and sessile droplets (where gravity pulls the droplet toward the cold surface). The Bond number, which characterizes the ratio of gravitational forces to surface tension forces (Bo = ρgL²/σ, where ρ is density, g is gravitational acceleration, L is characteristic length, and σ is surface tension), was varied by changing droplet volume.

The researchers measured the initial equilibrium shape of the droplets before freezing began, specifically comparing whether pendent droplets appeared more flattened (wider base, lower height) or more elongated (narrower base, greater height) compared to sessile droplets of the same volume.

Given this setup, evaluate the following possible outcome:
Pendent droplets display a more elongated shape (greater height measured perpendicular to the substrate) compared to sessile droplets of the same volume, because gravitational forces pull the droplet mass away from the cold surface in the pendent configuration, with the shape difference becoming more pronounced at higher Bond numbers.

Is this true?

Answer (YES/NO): YES